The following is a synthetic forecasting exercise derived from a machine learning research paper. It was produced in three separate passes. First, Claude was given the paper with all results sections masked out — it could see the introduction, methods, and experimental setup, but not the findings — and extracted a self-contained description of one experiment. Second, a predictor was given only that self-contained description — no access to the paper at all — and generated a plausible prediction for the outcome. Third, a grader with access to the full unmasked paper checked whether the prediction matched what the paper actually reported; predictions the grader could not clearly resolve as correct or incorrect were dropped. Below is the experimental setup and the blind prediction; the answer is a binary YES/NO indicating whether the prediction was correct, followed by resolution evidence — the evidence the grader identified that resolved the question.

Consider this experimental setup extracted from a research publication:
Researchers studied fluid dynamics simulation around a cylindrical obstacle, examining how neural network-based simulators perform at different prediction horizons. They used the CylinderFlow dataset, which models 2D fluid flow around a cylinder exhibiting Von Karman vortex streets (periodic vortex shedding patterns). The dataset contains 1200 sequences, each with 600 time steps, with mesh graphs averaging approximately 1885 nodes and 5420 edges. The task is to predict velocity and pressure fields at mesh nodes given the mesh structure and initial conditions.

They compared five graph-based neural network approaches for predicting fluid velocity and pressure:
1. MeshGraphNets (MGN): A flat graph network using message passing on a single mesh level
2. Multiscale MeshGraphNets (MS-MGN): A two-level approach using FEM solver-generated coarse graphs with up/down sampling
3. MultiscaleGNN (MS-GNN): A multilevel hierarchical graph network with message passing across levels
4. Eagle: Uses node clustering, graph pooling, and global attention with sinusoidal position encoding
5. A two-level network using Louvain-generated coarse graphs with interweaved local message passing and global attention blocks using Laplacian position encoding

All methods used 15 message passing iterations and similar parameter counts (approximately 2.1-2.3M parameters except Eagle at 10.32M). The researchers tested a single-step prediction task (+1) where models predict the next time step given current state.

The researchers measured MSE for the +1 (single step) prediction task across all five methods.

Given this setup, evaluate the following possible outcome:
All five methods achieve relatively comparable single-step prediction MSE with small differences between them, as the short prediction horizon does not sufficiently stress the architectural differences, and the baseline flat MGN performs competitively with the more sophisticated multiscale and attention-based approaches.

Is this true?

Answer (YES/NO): NO